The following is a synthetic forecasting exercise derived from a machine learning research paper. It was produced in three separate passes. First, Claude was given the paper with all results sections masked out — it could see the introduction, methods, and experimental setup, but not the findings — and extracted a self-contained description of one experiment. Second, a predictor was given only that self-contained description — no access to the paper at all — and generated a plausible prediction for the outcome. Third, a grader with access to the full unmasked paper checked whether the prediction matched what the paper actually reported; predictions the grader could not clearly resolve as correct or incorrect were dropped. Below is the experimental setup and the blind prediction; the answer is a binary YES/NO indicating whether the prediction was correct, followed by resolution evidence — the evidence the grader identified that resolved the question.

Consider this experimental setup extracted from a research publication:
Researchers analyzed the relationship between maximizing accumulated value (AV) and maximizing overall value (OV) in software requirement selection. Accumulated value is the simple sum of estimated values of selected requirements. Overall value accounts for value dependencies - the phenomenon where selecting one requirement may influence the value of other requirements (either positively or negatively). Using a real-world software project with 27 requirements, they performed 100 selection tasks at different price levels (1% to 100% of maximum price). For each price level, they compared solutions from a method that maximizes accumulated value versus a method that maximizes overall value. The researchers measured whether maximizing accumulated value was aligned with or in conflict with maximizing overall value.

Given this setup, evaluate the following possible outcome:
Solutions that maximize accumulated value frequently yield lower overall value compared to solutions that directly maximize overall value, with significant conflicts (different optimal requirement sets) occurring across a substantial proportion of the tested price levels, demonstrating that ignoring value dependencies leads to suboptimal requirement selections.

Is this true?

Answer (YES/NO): YES